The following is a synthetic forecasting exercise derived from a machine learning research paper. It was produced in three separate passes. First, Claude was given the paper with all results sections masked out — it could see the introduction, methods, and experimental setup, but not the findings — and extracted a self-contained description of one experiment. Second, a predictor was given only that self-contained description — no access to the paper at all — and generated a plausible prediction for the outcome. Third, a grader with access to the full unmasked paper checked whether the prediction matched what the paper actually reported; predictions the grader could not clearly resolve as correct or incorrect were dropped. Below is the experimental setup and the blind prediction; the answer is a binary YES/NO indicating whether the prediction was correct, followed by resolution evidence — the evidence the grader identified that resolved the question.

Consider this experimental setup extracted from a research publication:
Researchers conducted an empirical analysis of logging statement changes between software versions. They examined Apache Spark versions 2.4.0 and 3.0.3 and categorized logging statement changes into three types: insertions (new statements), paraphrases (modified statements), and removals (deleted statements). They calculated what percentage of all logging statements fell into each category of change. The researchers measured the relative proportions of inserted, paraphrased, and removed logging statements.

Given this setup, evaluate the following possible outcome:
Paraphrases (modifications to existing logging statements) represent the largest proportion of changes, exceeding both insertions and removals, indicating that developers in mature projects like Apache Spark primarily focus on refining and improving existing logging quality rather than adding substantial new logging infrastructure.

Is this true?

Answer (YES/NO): NO